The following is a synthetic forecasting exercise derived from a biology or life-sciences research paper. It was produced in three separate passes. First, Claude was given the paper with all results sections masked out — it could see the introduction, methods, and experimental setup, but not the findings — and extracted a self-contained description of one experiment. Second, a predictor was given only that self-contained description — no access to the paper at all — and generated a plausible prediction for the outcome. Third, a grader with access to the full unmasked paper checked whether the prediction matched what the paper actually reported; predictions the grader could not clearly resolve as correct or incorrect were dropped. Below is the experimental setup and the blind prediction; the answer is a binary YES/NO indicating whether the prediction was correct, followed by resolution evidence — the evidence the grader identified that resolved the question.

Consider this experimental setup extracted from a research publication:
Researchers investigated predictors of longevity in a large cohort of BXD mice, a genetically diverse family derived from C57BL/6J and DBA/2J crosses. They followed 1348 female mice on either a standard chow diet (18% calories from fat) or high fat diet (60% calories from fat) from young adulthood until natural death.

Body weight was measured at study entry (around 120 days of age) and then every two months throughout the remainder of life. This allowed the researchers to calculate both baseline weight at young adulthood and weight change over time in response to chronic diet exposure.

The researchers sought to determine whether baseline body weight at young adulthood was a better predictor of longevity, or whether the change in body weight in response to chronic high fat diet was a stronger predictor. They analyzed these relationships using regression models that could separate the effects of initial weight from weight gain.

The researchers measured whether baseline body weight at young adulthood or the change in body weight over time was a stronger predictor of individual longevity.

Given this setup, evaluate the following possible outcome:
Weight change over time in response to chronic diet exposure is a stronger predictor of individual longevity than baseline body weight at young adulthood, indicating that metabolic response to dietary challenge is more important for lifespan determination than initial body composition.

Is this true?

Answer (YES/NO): NO